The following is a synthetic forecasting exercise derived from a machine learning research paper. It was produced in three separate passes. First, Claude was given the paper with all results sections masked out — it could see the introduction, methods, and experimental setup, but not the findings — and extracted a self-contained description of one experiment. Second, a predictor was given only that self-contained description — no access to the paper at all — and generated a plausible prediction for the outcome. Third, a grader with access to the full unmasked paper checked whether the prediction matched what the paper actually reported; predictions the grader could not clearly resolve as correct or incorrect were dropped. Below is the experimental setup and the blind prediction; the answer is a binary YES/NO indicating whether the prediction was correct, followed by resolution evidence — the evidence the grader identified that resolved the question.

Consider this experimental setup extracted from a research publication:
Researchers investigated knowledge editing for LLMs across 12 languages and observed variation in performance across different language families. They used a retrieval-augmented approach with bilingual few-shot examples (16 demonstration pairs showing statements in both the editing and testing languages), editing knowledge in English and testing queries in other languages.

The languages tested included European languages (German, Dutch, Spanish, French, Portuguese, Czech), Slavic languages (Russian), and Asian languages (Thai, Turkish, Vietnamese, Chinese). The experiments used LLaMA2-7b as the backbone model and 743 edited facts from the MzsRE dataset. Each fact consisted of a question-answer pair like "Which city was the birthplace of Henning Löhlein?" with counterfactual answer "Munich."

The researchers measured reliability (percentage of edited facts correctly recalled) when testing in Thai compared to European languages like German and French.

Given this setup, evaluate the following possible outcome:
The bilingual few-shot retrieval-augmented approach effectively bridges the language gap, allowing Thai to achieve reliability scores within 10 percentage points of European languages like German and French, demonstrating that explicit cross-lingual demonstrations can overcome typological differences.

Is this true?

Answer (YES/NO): NO